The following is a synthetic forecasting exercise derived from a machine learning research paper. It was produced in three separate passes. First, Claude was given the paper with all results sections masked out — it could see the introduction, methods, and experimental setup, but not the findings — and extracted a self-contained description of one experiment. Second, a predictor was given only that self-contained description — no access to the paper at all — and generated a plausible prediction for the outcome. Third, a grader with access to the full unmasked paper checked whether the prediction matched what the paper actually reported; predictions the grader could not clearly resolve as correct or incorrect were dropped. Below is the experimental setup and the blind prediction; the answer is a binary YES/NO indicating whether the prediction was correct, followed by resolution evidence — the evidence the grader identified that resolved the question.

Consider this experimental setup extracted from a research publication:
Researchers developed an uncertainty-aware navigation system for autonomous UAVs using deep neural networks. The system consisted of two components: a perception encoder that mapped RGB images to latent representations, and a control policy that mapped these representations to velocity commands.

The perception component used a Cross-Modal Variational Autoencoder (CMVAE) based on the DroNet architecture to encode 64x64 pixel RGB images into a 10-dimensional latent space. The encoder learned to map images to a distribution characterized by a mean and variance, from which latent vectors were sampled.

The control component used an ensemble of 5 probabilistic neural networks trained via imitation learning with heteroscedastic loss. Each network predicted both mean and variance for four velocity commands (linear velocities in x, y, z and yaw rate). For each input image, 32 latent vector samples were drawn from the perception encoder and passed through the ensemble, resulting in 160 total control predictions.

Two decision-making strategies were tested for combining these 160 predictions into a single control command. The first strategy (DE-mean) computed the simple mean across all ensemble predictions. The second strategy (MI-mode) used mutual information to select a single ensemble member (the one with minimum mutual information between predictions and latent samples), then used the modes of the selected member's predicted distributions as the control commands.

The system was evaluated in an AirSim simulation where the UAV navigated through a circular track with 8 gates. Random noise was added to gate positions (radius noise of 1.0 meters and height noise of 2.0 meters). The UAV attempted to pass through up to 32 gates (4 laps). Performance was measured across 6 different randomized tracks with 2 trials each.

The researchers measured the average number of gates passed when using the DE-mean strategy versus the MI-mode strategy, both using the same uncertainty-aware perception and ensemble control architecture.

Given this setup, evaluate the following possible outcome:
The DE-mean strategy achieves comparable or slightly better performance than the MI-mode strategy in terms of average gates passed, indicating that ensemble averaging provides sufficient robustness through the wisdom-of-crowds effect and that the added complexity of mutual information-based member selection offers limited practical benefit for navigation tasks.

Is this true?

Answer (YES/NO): NO